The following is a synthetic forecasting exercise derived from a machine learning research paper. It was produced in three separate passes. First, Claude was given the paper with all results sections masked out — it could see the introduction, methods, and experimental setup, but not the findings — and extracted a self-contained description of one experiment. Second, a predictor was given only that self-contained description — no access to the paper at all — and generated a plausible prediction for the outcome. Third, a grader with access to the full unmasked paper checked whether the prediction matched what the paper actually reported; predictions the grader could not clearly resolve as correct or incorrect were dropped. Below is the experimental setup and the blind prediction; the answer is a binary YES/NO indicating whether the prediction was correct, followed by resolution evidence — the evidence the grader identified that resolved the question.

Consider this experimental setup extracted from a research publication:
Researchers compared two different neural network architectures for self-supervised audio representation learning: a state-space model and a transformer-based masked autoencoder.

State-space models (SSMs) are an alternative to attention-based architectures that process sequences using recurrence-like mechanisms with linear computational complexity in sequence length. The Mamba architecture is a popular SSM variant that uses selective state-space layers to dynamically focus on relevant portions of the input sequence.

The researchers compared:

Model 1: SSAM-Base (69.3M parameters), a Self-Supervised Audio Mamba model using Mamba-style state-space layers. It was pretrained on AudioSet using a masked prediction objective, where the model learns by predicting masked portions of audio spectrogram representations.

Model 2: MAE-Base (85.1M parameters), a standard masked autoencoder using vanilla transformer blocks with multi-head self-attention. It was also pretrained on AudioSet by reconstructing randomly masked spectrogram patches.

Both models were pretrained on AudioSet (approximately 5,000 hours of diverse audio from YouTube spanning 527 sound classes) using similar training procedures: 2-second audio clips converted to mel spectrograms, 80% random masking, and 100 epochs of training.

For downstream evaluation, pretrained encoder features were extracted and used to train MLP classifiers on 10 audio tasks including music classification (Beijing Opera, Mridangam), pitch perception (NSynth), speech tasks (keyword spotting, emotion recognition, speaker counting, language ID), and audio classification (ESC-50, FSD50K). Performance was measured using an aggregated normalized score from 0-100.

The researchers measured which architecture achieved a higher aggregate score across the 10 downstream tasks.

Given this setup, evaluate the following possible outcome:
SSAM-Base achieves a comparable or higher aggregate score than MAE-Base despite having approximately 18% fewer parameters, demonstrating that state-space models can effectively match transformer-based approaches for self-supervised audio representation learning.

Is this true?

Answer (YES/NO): NO